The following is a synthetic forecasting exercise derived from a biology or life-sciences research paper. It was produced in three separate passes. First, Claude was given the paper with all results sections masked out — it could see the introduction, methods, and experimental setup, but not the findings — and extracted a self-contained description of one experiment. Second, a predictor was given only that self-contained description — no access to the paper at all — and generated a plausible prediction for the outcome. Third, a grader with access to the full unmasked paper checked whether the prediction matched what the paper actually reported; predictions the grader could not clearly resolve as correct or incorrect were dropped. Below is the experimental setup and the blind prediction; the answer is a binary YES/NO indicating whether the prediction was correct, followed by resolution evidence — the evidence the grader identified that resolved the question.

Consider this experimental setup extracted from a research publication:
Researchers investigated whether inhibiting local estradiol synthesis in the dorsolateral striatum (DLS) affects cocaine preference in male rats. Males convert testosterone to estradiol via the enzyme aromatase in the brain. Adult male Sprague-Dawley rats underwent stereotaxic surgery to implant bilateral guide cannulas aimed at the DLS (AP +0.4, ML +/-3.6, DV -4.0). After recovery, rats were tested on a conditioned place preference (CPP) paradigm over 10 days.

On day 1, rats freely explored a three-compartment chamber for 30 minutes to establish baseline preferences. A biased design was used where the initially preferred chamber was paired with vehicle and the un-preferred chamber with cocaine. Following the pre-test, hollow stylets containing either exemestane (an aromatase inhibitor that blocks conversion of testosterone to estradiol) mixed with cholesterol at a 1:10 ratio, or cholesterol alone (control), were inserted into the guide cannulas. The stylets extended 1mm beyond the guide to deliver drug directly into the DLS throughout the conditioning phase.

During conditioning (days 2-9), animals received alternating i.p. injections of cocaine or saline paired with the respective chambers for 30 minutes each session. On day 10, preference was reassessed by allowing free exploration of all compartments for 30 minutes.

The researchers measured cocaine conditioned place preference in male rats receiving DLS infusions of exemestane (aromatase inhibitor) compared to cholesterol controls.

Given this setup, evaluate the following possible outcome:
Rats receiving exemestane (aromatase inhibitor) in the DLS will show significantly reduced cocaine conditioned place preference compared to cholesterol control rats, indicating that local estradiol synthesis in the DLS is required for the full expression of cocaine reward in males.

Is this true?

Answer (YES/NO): NO